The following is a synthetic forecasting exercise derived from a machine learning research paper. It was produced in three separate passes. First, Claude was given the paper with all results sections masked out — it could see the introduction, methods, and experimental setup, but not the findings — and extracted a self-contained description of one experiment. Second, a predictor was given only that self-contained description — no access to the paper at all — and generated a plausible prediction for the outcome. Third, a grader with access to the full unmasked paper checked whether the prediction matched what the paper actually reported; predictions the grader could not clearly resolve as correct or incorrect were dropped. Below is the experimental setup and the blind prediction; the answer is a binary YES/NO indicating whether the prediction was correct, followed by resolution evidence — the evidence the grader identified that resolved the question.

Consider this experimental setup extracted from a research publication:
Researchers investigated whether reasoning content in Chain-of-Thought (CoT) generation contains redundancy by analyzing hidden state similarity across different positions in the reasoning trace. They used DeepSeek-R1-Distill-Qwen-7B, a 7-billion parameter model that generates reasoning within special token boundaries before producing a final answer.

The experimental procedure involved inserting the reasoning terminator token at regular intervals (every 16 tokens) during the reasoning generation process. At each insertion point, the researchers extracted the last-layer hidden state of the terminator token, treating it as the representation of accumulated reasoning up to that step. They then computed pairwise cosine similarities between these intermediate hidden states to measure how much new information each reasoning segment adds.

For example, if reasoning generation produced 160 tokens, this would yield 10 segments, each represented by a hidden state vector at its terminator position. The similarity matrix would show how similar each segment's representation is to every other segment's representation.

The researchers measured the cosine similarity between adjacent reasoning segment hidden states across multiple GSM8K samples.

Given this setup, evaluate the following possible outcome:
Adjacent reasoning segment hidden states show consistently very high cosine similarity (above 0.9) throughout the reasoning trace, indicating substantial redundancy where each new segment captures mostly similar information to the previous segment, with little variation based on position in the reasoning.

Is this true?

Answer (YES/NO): NO